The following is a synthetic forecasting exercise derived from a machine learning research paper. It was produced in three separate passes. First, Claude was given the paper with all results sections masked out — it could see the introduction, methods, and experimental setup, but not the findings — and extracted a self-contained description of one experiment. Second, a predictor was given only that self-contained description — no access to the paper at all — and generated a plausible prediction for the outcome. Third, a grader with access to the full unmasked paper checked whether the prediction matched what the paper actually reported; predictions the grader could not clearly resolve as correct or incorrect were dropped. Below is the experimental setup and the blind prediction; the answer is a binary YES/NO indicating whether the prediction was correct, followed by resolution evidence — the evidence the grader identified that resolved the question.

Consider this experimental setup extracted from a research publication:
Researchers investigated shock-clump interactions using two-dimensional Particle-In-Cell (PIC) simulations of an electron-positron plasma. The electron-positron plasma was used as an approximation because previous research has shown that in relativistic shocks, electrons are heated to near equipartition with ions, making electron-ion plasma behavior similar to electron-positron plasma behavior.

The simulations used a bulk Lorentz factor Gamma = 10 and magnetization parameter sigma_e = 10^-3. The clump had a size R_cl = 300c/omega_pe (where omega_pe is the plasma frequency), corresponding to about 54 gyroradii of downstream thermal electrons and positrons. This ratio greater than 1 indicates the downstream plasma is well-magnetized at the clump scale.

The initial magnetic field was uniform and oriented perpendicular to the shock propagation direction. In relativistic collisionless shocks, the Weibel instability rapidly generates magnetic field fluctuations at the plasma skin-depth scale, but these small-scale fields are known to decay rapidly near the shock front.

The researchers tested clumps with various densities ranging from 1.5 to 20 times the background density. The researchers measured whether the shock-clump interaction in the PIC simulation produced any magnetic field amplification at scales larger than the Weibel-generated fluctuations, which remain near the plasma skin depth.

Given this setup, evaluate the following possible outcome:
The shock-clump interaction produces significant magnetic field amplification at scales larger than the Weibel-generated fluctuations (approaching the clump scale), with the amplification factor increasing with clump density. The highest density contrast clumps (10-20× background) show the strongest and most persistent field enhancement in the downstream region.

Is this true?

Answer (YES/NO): NO